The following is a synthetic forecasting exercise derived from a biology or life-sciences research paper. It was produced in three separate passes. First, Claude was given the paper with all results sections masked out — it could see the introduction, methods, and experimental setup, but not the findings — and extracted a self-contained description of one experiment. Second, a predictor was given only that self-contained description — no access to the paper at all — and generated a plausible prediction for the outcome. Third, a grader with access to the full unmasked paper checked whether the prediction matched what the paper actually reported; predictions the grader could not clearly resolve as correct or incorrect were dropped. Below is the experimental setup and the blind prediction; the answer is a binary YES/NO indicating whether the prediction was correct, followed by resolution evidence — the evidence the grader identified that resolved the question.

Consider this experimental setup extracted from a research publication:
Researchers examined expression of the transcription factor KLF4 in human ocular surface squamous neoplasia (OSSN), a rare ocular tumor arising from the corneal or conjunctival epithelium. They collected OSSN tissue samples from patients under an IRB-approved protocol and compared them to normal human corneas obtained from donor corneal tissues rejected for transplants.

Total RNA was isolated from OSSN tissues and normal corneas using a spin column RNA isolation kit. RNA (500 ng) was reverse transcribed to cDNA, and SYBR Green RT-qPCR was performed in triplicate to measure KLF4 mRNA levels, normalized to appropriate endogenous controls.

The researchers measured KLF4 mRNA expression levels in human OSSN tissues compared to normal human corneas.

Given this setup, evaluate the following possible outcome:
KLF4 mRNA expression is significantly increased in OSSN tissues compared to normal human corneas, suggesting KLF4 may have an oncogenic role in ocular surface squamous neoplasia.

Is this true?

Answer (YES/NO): NO